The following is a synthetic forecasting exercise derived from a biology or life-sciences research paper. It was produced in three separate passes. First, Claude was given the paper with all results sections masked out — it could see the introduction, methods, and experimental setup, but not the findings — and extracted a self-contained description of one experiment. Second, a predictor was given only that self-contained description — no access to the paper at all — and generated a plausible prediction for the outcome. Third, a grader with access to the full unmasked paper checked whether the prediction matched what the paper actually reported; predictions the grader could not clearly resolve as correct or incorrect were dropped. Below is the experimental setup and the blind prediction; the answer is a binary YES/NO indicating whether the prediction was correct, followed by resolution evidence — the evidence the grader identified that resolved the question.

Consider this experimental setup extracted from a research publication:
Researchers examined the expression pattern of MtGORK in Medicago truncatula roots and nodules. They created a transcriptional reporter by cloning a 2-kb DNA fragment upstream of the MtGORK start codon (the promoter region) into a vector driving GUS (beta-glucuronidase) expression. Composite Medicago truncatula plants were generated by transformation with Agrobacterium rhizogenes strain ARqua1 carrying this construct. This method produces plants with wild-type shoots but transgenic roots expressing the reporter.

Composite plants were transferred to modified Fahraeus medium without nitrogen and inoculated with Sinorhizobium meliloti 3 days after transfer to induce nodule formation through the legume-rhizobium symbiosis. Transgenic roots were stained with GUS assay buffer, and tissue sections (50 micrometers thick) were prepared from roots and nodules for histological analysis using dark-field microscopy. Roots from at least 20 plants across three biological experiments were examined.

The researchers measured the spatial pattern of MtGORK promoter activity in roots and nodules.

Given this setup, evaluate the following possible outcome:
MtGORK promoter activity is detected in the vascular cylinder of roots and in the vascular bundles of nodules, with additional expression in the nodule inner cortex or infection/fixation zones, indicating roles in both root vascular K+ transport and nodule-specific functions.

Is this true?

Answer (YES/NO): NO